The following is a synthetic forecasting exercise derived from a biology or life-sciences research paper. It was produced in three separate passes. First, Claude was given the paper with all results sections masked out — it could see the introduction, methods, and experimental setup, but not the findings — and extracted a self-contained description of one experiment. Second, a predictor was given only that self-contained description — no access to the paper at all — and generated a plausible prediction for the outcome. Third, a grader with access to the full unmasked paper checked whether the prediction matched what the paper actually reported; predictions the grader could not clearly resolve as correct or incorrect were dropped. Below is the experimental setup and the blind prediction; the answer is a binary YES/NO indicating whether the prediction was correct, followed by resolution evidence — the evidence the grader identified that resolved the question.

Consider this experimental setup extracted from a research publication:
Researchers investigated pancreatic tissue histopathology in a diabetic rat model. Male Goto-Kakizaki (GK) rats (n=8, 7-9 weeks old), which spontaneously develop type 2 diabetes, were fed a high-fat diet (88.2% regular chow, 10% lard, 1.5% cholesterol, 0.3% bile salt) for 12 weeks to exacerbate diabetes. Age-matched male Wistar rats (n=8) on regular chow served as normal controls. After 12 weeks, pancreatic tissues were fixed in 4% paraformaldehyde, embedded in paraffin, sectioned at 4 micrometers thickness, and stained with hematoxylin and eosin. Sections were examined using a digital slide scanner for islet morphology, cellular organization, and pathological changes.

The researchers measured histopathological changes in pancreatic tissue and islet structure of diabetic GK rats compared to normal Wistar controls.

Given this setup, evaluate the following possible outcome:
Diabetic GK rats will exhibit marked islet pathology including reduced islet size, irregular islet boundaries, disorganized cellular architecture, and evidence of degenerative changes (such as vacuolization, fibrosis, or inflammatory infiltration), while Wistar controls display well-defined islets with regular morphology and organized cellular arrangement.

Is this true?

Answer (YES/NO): YES